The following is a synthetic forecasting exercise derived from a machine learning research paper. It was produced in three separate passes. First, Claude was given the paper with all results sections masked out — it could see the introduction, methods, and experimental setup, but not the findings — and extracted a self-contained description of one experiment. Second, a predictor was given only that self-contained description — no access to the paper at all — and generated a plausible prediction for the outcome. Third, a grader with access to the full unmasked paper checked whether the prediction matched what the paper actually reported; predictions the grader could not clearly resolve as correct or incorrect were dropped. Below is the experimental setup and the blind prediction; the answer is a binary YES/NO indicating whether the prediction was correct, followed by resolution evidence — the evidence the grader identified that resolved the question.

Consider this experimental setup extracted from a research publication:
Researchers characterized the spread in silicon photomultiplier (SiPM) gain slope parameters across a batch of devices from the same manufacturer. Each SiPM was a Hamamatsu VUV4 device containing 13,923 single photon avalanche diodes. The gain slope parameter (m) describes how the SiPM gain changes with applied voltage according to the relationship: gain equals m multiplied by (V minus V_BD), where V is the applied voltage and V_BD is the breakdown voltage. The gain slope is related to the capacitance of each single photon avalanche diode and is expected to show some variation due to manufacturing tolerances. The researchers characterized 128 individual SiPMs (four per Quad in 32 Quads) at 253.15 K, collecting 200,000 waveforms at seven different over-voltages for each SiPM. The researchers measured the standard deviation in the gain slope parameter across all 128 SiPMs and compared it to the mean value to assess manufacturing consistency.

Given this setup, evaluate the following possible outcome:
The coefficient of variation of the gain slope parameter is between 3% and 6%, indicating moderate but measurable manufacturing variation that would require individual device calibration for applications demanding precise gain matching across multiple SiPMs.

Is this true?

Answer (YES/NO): NO